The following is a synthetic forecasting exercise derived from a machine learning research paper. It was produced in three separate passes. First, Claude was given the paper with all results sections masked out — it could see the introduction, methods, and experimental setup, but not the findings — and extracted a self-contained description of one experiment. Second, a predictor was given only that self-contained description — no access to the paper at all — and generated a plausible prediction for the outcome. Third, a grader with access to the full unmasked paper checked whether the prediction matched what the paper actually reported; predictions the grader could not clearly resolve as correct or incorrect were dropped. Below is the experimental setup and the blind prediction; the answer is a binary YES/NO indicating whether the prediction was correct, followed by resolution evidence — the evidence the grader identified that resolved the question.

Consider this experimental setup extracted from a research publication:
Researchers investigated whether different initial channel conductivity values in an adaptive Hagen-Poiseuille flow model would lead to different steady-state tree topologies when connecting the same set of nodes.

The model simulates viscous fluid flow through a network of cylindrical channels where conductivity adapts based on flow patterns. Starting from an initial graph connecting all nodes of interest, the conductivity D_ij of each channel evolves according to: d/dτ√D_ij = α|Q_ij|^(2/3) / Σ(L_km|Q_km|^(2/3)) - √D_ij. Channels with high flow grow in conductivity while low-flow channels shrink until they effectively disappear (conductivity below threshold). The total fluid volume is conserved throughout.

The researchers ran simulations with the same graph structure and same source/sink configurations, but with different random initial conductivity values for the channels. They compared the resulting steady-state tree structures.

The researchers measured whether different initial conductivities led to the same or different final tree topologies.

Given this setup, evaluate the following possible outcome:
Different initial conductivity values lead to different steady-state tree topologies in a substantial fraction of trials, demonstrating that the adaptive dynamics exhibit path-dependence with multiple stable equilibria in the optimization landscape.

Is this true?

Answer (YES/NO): YES